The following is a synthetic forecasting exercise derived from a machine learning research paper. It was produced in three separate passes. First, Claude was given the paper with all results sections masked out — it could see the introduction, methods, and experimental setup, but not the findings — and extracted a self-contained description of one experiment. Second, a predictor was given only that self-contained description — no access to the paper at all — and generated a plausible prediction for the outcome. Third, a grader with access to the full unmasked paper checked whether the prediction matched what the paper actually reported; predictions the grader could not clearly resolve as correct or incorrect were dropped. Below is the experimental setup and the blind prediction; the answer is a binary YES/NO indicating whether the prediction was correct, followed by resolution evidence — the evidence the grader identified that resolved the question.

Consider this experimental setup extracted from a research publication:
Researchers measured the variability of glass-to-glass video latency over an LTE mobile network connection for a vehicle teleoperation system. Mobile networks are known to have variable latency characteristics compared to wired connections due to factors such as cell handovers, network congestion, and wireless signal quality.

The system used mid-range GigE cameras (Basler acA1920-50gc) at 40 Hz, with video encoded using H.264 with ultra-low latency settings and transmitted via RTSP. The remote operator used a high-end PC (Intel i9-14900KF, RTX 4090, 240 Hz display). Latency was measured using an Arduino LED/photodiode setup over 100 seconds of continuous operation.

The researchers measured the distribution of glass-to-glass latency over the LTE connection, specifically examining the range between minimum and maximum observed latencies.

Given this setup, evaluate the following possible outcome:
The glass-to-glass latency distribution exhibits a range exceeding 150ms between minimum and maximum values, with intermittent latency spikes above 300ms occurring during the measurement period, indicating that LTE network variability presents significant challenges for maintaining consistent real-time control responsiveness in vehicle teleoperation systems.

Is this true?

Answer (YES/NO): NO